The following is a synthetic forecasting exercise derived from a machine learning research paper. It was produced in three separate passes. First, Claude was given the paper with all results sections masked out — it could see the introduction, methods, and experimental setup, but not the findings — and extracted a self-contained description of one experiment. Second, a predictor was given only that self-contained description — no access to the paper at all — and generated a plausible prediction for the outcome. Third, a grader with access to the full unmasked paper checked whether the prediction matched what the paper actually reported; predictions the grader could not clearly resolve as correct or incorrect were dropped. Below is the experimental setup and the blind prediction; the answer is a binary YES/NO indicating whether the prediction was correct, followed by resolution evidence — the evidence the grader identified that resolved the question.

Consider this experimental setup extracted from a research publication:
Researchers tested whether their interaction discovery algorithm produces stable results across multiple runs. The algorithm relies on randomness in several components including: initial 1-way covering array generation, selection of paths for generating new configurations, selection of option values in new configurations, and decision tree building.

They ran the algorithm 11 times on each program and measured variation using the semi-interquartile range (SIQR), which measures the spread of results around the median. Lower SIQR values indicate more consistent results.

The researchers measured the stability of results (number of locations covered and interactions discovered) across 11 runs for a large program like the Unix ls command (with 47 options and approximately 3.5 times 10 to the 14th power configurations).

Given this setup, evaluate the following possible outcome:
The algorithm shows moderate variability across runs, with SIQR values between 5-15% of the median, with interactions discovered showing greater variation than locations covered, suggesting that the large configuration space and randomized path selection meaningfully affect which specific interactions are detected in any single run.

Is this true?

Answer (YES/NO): NO